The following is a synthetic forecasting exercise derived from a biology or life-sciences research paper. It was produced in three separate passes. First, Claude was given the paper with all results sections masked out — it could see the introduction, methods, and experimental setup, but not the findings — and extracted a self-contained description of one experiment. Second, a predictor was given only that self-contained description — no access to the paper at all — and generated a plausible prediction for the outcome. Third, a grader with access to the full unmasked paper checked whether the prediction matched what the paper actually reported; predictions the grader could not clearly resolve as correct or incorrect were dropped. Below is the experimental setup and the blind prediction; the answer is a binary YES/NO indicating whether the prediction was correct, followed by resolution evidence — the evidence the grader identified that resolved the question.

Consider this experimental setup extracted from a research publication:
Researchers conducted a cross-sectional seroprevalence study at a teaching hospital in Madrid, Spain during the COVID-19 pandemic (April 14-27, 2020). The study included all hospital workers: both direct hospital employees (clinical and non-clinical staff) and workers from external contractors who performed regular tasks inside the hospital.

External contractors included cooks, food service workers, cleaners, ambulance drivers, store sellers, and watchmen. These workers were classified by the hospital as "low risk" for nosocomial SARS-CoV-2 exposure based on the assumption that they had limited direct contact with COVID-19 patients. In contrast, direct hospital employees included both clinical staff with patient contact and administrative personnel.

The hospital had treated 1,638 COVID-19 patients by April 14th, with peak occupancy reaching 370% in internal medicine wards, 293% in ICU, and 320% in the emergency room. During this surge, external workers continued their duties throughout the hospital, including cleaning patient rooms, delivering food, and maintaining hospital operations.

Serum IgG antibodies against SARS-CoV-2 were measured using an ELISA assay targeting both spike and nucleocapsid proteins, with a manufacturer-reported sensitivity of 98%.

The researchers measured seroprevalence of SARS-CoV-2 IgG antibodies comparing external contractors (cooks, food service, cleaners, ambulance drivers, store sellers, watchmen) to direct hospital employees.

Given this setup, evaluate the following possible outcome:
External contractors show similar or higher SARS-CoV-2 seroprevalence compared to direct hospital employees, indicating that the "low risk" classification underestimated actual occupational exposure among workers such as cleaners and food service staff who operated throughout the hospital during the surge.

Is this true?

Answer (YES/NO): NO